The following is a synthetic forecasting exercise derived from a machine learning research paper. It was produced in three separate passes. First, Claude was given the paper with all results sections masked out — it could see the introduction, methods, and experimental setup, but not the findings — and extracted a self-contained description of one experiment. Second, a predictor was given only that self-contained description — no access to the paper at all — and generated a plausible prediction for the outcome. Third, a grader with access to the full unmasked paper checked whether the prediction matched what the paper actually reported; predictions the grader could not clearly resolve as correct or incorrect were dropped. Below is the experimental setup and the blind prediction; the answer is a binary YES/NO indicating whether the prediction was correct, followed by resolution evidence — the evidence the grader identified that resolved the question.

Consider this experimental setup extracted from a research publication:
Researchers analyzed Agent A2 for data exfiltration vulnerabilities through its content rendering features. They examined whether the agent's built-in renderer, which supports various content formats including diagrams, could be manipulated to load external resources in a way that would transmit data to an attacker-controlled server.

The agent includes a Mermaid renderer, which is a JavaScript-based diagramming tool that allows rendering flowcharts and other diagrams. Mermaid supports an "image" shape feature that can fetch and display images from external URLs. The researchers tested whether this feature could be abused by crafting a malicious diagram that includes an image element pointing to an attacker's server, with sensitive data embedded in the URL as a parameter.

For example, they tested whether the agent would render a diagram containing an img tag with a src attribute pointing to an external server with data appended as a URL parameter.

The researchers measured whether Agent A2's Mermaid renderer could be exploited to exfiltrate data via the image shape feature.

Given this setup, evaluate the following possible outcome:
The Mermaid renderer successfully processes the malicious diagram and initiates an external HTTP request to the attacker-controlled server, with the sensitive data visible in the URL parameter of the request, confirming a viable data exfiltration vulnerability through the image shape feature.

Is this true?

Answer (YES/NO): YES